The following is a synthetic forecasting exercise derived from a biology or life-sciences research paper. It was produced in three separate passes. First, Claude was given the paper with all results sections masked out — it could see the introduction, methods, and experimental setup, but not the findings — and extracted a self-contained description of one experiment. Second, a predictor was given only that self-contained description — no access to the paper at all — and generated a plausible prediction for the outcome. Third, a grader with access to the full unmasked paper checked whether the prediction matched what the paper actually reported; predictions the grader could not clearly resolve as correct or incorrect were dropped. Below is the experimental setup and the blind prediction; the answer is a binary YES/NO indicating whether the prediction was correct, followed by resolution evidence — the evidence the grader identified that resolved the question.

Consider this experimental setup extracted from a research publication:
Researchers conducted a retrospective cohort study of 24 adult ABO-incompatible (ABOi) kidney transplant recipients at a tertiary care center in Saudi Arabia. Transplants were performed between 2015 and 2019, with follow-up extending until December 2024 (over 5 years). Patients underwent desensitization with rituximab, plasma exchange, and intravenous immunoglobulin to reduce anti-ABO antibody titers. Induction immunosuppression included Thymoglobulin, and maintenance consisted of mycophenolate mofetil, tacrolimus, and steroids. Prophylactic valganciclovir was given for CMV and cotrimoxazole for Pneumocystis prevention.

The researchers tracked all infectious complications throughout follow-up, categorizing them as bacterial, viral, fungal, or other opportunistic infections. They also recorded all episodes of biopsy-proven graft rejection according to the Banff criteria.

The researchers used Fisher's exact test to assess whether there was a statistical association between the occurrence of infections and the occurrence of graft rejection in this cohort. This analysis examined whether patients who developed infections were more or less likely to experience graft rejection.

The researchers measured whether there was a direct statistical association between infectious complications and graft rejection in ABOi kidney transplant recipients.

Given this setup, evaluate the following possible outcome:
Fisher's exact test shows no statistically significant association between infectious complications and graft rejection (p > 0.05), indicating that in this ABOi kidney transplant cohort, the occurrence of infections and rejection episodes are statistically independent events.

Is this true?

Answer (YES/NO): YES